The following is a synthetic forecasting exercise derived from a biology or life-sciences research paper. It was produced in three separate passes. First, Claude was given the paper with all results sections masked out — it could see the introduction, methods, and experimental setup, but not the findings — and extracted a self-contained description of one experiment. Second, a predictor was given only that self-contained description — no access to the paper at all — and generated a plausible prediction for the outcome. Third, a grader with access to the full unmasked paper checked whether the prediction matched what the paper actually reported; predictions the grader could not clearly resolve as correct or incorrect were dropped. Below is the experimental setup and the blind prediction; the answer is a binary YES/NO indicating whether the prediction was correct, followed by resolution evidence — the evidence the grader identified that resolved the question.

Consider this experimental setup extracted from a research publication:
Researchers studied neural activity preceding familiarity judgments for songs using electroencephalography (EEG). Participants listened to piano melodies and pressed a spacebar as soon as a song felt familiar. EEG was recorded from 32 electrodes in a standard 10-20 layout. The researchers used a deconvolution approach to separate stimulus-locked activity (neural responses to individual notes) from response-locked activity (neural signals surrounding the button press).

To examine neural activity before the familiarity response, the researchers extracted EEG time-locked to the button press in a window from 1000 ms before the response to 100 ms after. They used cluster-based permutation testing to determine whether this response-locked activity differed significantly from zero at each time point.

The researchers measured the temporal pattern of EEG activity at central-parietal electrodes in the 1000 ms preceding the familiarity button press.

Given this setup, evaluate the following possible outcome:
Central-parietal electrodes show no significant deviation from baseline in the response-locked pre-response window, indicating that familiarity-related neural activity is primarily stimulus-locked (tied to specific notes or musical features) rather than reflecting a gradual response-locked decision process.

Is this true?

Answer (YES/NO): NO